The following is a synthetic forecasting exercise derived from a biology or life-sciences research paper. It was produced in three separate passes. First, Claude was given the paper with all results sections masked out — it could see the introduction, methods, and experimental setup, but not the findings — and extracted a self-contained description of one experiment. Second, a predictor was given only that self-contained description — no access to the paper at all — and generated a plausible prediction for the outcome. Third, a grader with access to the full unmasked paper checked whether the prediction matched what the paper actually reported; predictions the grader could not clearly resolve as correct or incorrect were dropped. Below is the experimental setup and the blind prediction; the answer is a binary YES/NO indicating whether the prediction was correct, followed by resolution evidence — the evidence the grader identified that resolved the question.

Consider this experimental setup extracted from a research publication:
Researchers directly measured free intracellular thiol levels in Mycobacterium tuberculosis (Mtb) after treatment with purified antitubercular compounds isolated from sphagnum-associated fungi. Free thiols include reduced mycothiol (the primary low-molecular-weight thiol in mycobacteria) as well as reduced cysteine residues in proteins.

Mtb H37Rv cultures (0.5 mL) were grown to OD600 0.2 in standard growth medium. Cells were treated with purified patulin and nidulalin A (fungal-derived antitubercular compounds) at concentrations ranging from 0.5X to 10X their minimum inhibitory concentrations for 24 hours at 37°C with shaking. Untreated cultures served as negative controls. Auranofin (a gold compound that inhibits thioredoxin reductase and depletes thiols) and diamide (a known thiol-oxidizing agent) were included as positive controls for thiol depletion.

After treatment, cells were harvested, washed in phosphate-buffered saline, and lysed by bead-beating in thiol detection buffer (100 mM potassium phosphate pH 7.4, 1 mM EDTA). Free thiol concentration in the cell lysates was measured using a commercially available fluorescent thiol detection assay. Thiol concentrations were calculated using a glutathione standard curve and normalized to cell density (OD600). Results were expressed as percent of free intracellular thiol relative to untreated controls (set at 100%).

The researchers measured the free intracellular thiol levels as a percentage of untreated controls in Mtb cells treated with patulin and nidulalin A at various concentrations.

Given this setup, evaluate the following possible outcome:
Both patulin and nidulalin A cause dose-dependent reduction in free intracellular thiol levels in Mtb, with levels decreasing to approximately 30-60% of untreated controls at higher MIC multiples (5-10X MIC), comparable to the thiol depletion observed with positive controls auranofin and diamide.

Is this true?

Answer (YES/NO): NO